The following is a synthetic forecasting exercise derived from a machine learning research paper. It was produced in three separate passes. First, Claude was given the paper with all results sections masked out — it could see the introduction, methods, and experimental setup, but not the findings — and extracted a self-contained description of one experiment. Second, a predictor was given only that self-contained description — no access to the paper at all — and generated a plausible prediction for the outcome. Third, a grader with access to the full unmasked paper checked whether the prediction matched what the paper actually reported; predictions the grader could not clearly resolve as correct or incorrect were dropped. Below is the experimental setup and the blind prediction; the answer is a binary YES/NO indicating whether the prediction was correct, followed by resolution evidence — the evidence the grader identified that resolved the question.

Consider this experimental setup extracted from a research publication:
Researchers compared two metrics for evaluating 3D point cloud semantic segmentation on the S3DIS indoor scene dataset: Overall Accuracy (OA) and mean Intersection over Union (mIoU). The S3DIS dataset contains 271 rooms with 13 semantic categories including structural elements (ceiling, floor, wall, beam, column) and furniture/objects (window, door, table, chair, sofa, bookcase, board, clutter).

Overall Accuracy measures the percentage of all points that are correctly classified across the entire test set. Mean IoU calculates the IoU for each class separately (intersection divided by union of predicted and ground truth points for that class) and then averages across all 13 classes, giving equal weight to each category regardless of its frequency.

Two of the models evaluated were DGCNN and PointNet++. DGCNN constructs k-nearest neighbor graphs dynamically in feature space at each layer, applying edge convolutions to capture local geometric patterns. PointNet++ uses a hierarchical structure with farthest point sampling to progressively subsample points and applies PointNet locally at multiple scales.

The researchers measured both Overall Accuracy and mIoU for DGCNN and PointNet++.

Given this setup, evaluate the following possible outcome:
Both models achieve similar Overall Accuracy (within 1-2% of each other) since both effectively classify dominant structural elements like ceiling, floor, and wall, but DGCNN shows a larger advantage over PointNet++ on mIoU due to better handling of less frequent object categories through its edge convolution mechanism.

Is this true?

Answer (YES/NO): NO